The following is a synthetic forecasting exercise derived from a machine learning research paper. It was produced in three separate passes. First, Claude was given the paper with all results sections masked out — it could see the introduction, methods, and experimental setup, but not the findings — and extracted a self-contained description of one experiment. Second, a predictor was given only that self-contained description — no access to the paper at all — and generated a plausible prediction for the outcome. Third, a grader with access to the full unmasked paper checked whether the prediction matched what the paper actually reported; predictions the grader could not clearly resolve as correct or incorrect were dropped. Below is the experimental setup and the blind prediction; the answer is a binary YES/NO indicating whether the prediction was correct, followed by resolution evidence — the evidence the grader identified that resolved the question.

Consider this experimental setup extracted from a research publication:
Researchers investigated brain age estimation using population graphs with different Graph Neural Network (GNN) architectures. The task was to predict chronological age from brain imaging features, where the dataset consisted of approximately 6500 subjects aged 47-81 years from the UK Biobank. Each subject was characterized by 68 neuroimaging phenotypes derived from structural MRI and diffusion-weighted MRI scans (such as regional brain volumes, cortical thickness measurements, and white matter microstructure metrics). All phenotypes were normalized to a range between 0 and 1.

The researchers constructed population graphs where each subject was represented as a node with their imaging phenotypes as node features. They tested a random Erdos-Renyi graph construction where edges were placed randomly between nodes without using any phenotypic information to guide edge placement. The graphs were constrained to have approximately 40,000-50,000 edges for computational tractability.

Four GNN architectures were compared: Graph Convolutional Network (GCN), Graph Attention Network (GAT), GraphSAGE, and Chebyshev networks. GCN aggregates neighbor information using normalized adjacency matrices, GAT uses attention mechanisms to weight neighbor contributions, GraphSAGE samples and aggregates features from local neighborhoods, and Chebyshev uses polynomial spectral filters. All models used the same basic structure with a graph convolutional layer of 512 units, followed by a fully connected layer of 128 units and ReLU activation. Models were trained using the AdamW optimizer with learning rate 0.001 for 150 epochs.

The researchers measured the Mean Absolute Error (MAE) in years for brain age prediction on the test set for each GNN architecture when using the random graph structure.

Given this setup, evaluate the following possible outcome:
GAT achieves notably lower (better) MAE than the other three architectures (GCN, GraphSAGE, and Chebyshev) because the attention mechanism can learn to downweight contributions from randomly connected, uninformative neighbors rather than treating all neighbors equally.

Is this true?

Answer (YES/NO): NO